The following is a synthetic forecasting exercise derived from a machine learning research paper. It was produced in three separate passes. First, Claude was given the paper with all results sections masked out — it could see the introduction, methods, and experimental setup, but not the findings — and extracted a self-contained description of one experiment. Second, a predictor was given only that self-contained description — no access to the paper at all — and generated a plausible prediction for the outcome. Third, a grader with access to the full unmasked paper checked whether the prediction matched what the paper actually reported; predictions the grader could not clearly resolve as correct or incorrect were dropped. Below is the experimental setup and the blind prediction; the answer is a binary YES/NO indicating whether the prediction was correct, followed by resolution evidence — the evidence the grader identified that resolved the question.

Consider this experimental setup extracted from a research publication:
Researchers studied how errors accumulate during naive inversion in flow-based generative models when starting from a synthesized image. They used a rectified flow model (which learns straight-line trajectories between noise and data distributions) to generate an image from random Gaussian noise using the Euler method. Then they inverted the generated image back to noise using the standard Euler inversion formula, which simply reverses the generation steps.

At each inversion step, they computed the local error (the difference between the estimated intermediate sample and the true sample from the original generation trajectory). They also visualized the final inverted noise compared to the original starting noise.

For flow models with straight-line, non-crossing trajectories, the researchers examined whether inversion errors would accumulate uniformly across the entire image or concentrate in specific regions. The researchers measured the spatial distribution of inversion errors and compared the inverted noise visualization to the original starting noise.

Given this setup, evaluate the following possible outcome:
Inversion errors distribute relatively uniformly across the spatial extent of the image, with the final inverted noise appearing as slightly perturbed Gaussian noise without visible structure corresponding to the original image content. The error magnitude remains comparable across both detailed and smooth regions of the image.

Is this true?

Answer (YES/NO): NO